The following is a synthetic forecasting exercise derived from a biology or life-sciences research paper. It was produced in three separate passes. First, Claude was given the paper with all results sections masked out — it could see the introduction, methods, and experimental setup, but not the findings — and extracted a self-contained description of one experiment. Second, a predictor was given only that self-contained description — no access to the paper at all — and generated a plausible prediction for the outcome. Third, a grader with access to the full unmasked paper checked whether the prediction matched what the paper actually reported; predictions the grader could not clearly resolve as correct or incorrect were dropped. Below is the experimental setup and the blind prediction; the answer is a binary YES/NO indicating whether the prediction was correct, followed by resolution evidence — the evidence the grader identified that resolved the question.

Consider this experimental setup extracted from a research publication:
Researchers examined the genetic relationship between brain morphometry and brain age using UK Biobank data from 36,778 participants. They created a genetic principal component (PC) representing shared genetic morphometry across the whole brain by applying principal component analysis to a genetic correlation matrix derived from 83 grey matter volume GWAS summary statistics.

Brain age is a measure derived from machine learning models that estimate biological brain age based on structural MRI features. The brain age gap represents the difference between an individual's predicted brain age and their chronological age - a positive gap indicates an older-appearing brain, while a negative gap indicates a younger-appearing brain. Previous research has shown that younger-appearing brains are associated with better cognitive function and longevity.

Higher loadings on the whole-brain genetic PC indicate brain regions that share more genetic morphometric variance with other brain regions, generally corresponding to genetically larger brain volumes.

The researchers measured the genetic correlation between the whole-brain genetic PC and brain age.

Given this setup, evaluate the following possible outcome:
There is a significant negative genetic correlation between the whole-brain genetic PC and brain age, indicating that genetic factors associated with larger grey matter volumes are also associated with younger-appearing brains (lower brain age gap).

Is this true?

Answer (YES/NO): YES